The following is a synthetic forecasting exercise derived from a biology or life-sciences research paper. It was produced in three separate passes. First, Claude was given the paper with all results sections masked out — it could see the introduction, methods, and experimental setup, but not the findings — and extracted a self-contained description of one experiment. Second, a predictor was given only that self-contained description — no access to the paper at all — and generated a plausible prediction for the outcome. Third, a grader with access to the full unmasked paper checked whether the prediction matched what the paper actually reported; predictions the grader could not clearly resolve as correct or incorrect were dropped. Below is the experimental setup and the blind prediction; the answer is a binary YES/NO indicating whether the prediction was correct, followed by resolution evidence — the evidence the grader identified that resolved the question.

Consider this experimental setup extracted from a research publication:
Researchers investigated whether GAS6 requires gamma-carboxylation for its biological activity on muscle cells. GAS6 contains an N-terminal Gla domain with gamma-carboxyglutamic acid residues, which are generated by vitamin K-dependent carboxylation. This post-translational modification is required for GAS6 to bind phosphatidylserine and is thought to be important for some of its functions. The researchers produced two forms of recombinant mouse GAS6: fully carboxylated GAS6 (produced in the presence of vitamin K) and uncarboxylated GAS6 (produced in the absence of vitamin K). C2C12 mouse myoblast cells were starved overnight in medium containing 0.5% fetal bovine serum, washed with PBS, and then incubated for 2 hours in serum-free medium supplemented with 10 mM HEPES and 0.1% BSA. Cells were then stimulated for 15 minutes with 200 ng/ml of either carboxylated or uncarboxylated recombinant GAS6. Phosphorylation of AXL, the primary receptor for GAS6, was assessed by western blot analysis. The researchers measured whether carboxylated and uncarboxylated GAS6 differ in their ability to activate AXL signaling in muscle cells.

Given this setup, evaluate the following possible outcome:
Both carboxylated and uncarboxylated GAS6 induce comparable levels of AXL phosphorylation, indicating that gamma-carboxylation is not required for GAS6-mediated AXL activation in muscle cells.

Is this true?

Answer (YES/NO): NO